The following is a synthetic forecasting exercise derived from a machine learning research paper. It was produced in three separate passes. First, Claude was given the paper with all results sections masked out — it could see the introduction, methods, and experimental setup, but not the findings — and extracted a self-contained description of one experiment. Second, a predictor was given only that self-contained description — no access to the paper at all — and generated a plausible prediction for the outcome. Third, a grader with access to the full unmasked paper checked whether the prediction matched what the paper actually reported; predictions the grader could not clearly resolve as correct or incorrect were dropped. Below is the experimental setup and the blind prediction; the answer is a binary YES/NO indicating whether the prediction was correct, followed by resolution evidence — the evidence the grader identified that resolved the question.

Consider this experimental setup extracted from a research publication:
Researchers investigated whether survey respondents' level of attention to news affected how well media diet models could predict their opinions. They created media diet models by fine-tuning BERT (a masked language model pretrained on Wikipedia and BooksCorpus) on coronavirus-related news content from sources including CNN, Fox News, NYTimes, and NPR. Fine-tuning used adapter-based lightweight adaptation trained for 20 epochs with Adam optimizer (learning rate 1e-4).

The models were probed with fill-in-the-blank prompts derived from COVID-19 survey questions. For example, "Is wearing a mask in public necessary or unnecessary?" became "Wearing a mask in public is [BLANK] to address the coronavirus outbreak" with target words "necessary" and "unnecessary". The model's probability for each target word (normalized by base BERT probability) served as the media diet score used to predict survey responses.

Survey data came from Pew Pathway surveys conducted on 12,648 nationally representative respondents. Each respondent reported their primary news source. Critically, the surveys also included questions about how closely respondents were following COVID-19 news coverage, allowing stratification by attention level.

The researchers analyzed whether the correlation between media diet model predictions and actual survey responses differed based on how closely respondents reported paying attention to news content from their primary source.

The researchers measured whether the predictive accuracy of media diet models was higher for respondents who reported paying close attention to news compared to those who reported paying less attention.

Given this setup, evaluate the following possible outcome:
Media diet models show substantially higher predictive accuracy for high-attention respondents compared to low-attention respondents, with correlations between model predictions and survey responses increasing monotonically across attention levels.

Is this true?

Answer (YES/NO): NO